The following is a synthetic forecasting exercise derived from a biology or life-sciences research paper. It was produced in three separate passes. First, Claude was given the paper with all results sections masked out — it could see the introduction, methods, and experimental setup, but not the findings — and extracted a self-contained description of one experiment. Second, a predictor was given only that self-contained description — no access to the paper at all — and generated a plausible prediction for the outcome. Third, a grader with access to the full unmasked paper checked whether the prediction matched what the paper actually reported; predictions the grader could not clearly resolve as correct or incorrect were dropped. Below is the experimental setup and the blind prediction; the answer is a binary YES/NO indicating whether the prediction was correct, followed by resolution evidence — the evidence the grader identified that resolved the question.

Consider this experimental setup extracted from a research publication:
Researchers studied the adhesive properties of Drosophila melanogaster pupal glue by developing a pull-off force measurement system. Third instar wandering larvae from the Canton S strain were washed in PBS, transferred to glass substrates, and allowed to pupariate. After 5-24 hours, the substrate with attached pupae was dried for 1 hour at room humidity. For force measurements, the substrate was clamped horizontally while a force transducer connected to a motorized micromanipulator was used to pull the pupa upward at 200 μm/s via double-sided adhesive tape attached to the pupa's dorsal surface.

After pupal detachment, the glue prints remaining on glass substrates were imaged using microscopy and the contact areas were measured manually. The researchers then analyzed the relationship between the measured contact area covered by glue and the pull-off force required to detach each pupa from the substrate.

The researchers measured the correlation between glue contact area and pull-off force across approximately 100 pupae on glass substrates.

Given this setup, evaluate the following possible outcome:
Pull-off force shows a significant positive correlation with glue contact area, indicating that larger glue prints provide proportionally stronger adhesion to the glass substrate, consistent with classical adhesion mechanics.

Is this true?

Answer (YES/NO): NO